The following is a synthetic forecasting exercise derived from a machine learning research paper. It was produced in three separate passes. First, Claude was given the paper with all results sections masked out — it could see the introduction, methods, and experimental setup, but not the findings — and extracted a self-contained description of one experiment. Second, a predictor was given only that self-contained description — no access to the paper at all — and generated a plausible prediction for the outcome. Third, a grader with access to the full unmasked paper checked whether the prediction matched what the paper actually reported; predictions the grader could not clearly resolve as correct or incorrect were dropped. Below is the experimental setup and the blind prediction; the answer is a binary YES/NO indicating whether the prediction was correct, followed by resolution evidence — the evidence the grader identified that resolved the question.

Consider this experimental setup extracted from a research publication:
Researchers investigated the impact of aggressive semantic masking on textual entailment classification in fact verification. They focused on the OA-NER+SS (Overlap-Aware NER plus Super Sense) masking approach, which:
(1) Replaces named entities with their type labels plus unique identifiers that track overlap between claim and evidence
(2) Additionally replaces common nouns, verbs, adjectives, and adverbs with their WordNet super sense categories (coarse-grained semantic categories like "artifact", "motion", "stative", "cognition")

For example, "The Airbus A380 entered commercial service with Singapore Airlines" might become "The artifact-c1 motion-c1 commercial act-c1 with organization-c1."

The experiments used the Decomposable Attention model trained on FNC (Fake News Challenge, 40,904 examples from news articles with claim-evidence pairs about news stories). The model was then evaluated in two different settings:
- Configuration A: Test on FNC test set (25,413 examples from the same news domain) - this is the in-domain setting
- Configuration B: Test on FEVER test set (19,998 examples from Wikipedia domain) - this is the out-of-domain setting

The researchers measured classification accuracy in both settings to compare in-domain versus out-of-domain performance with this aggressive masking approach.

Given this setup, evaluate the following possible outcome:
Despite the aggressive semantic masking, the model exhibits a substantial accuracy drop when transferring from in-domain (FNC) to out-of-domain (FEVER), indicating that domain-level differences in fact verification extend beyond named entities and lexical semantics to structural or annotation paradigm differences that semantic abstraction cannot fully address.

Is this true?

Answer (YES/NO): NO